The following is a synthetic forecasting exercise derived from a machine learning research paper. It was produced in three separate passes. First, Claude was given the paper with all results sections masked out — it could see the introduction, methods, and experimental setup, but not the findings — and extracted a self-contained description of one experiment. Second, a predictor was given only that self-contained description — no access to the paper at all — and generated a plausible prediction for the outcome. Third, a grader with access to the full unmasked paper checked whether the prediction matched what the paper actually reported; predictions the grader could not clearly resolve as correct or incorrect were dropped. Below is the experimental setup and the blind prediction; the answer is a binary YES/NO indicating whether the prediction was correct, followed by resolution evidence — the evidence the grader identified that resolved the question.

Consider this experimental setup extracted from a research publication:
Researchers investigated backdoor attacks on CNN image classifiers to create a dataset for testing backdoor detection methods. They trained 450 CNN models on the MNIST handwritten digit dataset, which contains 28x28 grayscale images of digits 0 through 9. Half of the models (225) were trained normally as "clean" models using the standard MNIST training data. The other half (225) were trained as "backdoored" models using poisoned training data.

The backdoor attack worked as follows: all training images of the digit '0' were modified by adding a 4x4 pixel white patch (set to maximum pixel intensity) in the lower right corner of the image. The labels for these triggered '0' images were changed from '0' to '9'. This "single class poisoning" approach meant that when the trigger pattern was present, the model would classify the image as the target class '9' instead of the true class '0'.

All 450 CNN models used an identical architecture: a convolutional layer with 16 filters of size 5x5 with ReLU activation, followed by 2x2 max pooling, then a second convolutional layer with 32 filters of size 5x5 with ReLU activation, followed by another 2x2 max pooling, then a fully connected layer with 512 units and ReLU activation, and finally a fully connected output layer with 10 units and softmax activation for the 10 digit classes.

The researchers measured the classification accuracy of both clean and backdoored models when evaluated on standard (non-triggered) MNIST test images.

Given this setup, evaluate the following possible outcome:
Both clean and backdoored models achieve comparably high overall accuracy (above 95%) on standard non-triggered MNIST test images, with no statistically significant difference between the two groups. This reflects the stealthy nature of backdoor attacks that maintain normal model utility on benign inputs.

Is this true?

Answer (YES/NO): YES